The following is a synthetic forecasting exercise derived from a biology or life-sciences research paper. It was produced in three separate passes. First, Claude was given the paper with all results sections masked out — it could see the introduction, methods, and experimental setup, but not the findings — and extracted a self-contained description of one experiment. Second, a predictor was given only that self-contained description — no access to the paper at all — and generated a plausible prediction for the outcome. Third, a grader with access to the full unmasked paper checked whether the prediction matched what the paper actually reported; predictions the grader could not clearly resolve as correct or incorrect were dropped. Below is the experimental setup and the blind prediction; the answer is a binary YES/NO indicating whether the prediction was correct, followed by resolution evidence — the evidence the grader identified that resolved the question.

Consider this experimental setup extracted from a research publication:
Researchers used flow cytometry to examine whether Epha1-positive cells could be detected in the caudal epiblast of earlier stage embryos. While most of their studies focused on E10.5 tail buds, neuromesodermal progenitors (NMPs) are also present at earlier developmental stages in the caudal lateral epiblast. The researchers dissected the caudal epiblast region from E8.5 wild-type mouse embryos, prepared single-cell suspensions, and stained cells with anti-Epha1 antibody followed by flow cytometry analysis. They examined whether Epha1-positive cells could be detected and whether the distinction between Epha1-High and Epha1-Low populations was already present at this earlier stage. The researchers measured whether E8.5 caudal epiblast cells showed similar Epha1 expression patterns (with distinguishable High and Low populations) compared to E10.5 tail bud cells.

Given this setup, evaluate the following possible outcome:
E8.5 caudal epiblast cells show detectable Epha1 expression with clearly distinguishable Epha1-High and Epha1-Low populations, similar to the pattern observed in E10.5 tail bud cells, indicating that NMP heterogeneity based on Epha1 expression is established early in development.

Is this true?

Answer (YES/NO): NO